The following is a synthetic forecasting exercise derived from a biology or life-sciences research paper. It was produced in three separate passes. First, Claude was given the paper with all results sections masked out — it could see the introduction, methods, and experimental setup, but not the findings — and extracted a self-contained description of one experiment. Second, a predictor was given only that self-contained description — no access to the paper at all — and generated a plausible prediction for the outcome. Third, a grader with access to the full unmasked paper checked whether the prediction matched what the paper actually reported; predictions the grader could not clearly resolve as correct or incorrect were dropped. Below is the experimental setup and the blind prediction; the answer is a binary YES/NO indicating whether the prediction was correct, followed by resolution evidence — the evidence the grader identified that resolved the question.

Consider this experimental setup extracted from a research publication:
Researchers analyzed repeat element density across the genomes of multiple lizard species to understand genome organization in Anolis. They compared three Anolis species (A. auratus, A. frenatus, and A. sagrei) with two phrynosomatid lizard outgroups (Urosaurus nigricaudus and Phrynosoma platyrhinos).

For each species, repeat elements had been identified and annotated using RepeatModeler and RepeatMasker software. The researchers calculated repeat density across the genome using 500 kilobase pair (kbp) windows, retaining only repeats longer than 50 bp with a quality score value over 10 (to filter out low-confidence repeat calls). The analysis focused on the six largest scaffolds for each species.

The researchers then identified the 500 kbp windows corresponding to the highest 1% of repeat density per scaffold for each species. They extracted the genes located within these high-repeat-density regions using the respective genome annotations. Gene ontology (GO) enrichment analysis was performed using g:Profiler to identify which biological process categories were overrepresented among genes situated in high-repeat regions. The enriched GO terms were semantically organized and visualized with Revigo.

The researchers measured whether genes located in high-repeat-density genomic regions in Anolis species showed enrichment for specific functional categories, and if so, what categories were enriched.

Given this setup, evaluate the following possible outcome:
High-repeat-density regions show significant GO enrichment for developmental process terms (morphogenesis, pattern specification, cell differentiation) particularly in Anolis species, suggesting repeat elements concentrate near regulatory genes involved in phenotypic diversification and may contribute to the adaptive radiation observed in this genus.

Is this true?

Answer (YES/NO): NO